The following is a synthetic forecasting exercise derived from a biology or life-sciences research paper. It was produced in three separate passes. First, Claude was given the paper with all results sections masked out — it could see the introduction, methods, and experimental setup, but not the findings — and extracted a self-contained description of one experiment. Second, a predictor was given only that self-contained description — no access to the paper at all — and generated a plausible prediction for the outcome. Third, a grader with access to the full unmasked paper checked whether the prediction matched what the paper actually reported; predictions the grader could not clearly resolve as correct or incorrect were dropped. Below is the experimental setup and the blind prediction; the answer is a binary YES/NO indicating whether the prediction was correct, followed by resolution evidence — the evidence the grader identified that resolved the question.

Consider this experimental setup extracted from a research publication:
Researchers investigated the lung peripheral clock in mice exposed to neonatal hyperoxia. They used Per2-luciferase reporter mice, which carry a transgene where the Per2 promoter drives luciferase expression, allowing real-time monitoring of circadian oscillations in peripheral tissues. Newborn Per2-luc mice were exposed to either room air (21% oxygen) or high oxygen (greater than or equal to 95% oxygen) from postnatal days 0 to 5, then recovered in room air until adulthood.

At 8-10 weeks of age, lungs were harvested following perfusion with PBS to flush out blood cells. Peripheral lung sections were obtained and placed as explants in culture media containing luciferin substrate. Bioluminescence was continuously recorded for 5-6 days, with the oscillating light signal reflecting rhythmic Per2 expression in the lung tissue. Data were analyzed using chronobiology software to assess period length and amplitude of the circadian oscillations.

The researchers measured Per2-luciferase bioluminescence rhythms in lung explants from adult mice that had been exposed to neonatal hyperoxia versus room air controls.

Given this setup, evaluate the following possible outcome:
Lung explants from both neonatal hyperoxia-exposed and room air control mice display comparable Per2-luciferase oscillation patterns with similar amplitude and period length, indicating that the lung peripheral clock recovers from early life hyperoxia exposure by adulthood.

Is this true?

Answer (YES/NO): NO